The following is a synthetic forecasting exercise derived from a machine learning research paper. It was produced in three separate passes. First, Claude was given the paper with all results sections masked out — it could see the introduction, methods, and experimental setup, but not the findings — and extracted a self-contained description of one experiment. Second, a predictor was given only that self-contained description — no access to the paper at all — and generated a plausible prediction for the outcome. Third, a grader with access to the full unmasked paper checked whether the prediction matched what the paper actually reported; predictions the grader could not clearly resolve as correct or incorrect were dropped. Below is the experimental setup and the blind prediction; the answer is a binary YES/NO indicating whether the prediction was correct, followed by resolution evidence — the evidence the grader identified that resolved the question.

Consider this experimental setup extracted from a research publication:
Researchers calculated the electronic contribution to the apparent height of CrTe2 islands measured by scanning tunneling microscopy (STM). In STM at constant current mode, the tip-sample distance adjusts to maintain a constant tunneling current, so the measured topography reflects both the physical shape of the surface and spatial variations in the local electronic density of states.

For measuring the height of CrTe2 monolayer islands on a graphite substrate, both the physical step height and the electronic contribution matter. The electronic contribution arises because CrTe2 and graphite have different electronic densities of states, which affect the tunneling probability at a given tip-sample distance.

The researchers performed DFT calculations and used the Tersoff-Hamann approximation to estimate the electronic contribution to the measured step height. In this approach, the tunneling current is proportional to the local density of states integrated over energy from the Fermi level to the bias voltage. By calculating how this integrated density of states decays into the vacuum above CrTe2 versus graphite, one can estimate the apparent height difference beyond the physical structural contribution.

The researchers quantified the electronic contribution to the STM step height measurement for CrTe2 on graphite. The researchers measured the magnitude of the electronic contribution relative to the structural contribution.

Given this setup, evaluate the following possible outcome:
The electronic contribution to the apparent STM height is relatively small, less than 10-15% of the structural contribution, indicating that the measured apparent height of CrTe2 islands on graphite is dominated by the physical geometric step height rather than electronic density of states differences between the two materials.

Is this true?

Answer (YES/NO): NO